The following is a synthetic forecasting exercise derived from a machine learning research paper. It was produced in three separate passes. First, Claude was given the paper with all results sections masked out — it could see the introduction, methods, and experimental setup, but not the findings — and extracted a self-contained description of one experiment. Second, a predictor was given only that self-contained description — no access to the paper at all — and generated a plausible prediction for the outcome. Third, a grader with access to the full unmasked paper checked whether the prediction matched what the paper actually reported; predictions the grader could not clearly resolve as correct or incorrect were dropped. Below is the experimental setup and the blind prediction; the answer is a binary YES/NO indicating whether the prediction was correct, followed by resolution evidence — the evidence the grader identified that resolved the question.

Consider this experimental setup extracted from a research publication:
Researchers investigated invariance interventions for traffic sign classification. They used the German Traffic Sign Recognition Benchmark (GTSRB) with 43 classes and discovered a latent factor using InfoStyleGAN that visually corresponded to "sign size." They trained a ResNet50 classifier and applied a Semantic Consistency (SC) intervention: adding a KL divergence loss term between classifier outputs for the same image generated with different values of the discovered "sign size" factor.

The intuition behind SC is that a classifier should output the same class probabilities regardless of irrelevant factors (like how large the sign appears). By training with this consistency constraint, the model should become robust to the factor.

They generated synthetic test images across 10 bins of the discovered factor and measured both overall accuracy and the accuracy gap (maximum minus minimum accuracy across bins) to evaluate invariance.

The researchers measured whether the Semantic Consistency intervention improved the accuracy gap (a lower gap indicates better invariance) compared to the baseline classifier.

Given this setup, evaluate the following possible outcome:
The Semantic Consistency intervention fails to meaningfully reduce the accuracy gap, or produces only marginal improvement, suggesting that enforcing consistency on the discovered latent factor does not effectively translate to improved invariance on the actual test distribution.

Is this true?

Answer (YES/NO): YES